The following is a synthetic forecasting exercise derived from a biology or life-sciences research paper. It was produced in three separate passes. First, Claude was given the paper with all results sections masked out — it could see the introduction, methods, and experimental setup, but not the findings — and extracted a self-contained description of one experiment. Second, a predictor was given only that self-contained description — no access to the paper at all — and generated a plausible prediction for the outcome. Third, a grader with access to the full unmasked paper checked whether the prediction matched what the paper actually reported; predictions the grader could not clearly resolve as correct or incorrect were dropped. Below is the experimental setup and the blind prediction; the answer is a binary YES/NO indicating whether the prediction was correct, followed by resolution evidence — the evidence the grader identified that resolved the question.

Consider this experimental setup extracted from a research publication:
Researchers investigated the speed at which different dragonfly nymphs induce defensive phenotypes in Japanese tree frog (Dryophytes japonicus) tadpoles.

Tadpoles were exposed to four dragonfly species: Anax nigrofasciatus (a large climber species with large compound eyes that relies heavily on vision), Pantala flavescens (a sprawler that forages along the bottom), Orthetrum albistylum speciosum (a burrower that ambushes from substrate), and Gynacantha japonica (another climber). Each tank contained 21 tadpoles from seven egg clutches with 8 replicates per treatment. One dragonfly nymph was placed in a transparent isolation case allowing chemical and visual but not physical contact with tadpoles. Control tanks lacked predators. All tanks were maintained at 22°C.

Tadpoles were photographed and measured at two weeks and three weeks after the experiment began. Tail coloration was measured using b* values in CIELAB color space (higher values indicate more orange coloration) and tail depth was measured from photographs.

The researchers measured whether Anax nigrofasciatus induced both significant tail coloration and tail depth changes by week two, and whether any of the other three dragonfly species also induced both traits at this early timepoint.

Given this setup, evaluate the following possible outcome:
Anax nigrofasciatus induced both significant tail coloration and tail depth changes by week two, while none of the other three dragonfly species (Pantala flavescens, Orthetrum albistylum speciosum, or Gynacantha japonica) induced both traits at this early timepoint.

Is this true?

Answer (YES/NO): YES